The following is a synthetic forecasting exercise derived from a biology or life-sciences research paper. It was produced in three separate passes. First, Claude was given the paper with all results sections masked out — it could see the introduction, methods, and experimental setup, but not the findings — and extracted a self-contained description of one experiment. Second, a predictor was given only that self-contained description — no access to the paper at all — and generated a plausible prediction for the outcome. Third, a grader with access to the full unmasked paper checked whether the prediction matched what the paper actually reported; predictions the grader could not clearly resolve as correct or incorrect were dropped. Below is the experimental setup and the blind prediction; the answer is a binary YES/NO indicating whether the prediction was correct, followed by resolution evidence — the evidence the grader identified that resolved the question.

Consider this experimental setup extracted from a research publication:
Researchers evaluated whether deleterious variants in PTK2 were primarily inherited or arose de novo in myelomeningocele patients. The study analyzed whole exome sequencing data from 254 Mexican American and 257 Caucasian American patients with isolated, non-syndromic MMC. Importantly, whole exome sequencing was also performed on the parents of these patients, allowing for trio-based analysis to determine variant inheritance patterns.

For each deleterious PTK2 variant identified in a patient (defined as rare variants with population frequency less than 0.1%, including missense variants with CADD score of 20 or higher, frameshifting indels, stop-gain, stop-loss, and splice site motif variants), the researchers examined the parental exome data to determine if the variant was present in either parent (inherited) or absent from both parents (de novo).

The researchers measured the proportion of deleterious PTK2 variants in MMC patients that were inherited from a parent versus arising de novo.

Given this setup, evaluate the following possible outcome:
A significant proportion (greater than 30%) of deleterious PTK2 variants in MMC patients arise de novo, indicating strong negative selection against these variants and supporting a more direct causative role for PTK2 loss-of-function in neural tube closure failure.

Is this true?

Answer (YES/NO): NO